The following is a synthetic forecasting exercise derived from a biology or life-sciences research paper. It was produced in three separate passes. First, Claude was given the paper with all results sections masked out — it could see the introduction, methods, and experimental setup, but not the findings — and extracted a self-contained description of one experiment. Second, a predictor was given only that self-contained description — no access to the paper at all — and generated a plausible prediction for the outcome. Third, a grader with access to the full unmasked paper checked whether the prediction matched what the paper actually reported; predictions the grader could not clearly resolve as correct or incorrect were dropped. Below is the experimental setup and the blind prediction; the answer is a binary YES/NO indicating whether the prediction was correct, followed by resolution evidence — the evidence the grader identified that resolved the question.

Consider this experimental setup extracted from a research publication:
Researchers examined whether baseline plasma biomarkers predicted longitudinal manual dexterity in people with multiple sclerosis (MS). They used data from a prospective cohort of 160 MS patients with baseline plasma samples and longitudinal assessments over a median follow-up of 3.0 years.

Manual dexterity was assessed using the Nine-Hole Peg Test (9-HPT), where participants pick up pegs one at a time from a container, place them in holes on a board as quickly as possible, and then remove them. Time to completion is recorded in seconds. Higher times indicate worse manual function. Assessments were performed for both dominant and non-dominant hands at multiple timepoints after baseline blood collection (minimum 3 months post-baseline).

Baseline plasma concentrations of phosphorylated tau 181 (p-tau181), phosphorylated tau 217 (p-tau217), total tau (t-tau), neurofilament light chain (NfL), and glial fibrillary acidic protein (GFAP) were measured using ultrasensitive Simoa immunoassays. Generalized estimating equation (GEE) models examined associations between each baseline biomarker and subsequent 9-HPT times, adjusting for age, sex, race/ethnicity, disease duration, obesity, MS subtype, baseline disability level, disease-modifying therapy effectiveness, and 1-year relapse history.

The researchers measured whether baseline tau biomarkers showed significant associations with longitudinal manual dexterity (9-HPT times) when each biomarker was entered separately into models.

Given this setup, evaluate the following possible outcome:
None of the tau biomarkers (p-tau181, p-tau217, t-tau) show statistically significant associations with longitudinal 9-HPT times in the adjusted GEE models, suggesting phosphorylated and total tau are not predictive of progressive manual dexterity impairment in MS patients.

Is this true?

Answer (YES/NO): NO